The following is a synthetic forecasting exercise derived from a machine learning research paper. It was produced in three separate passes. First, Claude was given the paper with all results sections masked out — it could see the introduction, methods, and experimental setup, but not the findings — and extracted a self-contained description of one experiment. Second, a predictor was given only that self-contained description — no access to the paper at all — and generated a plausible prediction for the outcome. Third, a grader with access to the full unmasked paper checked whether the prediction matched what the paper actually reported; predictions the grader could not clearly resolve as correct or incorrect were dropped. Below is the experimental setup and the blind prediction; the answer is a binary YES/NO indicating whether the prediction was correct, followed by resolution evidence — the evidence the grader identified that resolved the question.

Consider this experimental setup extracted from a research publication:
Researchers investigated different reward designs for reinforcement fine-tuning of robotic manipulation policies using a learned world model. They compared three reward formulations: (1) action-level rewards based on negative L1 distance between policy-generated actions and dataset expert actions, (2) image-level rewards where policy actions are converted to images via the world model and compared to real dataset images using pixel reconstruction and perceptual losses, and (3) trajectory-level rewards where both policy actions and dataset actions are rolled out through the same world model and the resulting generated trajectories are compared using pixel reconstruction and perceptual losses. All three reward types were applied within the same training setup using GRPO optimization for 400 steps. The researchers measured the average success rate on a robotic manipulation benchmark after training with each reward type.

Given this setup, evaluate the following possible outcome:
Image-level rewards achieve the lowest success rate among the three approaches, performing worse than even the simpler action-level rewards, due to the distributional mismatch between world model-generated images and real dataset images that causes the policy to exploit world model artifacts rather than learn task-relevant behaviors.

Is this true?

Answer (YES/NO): YES